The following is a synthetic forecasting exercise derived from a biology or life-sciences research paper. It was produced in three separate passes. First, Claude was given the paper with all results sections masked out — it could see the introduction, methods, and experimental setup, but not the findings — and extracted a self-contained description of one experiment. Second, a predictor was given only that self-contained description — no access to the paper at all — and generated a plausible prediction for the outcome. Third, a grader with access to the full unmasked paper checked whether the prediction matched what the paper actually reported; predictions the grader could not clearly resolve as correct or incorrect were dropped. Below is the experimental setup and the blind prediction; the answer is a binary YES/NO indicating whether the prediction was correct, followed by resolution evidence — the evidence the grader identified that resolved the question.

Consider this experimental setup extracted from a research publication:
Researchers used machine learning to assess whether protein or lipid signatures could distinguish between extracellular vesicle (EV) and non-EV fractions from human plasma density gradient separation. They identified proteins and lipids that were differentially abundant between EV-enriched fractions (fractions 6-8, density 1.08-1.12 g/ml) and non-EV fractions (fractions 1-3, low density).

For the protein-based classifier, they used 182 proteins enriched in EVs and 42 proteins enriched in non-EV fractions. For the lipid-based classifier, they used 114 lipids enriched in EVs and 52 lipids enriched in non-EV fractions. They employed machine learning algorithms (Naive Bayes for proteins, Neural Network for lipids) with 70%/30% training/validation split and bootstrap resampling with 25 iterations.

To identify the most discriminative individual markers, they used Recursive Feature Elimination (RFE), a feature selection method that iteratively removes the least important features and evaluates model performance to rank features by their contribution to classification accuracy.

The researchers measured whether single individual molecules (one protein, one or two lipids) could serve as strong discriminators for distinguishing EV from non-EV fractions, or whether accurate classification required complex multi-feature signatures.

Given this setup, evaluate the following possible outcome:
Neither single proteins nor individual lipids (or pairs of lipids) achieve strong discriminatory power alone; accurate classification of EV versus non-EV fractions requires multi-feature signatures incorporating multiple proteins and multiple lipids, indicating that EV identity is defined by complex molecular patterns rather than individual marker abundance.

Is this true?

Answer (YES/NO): NO